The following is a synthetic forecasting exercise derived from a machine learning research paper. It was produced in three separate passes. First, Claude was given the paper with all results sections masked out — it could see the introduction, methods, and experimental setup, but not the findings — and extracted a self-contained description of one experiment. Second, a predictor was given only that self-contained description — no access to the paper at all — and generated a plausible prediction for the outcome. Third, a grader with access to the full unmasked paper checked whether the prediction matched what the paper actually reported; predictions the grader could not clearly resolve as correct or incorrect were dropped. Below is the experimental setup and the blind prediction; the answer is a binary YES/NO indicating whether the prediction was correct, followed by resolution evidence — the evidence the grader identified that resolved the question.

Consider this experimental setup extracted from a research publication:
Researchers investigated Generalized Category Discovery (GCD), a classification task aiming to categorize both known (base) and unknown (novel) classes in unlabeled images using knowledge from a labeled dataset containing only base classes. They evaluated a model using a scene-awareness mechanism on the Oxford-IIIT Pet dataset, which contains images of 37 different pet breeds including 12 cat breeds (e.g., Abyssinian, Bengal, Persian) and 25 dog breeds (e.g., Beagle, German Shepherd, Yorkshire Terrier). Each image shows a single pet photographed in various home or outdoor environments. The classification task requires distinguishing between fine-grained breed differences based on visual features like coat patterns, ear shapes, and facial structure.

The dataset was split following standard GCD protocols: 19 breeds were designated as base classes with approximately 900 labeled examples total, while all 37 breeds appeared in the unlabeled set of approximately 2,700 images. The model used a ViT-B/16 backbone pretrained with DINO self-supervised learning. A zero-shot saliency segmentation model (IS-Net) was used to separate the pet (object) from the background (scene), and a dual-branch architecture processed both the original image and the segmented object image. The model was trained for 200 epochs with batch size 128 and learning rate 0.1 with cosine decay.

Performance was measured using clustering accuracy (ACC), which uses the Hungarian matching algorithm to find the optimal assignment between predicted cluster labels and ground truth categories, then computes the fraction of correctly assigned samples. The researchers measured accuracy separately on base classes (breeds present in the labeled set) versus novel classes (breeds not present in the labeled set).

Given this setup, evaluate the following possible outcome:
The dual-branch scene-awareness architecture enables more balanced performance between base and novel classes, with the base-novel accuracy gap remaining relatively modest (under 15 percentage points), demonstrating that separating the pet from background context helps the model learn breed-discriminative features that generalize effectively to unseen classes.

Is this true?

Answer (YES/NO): YES